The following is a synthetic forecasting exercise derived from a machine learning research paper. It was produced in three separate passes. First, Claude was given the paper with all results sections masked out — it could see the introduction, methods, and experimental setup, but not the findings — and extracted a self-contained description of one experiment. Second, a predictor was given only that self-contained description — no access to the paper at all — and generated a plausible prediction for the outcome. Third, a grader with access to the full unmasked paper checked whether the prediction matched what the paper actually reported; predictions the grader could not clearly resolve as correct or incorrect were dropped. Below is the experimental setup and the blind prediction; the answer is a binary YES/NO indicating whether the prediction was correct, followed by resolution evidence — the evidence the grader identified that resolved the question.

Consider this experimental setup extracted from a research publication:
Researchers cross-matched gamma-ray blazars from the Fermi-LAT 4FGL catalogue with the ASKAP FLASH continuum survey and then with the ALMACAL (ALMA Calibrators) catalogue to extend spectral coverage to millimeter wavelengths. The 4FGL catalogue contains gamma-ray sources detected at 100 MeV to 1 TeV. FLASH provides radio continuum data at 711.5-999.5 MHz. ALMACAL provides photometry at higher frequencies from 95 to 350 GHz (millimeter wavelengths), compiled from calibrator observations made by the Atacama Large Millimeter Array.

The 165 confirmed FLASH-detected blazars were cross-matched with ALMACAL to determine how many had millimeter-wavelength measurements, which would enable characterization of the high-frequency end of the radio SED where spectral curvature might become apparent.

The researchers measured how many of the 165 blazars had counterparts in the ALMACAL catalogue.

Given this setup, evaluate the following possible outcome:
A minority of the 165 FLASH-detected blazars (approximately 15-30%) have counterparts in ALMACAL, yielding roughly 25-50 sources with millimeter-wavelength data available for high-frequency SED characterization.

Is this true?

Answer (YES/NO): NO